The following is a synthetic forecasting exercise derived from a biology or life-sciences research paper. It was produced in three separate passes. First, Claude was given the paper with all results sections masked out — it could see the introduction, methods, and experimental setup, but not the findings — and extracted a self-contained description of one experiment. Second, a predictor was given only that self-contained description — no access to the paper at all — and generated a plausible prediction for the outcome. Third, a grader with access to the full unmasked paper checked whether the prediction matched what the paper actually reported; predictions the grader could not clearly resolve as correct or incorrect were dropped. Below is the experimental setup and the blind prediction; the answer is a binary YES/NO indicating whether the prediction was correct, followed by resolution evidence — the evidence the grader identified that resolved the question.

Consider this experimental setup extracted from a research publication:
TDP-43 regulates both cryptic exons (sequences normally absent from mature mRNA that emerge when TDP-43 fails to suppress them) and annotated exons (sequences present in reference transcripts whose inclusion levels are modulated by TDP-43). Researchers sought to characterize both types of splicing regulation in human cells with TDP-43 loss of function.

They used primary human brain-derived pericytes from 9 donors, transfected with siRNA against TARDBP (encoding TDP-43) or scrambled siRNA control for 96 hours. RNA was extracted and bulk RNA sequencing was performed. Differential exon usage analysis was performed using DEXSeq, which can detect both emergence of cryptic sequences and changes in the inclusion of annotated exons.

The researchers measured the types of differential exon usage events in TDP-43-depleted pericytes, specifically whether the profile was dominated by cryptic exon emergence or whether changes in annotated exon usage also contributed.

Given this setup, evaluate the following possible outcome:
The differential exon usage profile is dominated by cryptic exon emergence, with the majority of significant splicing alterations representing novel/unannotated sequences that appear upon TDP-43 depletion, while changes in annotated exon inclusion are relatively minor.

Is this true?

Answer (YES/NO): NO